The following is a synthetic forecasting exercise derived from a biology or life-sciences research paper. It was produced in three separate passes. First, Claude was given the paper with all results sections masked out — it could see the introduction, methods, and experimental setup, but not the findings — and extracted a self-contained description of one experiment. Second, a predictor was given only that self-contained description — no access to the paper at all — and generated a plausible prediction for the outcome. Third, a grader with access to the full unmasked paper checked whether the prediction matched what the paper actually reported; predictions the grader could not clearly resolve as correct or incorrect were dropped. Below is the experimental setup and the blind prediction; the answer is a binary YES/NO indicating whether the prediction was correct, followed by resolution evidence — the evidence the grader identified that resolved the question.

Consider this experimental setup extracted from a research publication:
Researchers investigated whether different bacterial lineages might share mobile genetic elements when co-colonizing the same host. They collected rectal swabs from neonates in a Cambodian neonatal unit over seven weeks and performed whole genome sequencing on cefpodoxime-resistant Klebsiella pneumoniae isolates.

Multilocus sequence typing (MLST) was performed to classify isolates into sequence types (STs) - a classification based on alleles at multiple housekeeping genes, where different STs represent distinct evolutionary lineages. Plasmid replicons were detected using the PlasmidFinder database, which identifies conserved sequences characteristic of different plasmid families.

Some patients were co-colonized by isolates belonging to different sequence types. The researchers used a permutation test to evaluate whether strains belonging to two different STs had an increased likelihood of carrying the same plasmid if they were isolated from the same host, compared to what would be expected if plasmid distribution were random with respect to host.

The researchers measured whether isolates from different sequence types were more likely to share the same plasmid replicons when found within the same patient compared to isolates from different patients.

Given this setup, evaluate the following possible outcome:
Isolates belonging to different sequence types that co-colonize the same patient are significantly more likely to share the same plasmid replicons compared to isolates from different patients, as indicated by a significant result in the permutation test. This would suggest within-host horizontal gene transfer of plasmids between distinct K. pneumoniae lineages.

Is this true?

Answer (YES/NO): NO